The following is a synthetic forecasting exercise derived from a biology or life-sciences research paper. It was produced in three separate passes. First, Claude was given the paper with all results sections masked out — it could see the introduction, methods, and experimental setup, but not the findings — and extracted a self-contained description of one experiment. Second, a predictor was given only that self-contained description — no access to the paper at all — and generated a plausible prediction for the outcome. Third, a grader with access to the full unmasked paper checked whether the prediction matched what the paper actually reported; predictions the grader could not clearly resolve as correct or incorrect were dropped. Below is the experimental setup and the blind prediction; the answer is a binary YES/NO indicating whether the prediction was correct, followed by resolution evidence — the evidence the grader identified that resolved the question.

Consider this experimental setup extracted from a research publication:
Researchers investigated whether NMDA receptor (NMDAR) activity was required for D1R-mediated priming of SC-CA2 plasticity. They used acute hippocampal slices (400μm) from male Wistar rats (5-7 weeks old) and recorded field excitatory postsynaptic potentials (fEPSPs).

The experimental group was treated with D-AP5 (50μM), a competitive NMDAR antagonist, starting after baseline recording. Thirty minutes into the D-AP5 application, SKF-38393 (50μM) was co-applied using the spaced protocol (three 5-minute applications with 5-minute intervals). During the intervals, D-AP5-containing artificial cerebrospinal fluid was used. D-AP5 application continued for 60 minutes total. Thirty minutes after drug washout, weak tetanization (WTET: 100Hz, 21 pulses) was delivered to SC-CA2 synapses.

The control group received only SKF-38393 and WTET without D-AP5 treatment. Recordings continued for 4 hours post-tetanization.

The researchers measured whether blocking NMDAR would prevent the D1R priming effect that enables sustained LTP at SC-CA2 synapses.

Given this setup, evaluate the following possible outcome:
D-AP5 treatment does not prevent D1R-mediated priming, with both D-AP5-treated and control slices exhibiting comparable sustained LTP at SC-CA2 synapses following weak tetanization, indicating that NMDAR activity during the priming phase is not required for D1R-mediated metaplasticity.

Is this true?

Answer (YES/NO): NO